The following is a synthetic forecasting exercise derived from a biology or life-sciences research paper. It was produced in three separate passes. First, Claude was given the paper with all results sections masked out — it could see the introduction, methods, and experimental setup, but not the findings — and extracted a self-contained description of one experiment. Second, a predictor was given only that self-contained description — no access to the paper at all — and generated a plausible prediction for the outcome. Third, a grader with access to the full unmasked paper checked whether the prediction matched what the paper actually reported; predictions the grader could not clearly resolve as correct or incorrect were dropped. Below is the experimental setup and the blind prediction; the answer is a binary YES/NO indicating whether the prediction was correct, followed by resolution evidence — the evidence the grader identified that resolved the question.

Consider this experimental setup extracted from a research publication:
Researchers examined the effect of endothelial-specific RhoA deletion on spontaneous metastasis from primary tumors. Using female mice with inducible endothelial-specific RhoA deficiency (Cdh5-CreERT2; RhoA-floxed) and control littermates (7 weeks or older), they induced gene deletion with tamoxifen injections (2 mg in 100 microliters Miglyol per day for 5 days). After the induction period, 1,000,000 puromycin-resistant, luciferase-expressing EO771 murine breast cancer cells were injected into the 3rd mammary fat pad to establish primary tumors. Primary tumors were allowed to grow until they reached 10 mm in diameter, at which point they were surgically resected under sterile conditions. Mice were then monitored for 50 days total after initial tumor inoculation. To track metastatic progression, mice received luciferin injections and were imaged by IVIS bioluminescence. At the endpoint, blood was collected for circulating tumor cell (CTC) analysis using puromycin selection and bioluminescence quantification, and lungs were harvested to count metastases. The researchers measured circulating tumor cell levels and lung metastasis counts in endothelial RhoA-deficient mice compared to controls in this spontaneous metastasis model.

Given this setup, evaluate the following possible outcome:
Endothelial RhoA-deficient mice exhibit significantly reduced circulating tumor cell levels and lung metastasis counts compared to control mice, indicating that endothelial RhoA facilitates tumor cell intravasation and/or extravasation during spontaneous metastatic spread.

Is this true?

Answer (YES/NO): YES